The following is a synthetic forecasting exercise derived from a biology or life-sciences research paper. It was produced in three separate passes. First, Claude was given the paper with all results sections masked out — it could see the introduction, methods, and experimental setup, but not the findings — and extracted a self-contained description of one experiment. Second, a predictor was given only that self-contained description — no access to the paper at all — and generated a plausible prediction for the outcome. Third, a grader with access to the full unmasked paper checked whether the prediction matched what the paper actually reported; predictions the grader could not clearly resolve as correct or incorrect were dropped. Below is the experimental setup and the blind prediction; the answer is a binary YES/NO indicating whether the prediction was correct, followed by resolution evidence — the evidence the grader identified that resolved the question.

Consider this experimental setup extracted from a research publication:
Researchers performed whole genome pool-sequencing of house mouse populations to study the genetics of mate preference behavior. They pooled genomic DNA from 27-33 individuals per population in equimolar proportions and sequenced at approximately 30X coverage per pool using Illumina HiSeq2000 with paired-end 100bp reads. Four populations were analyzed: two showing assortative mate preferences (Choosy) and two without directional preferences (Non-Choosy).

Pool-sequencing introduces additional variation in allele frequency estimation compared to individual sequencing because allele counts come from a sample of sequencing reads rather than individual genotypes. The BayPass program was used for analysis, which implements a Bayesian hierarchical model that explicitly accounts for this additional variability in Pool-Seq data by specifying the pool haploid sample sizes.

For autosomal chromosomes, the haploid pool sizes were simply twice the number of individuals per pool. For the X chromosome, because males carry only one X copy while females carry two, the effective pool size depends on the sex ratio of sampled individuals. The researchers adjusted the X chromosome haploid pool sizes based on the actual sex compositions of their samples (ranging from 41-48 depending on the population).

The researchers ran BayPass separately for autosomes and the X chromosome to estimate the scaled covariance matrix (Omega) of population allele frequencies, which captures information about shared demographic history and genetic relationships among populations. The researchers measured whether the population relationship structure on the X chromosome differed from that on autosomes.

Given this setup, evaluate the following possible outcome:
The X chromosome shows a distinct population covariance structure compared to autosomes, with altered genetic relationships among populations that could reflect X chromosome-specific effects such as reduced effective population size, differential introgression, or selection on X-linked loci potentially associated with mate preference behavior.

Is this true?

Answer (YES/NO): NO